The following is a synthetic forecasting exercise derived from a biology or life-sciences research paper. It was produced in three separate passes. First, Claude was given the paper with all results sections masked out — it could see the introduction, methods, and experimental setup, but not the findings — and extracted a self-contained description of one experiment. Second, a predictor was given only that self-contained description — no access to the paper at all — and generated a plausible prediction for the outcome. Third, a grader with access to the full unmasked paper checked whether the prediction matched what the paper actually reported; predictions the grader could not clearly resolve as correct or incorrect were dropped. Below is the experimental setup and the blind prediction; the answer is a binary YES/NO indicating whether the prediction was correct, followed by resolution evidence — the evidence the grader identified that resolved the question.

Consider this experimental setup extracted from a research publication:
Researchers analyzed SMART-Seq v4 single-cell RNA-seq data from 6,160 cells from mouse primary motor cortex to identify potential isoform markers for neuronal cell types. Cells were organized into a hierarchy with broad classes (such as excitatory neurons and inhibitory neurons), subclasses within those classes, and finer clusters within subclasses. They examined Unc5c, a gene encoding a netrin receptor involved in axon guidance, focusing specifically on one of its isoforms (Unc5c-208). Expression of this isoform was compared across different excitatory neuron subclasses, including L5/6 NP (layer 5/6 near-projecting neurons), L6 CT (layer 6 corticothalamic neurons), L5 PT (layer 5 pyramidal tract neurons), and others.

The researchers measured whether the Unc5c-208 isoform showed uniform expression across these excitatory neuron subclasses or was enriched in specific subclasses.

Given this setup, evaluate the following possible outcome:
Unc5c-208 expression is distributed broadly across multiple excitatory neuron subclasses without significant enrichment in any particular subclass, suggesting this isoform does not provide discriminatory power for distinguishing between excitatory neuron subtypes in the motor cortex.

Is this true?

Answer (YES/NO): NO